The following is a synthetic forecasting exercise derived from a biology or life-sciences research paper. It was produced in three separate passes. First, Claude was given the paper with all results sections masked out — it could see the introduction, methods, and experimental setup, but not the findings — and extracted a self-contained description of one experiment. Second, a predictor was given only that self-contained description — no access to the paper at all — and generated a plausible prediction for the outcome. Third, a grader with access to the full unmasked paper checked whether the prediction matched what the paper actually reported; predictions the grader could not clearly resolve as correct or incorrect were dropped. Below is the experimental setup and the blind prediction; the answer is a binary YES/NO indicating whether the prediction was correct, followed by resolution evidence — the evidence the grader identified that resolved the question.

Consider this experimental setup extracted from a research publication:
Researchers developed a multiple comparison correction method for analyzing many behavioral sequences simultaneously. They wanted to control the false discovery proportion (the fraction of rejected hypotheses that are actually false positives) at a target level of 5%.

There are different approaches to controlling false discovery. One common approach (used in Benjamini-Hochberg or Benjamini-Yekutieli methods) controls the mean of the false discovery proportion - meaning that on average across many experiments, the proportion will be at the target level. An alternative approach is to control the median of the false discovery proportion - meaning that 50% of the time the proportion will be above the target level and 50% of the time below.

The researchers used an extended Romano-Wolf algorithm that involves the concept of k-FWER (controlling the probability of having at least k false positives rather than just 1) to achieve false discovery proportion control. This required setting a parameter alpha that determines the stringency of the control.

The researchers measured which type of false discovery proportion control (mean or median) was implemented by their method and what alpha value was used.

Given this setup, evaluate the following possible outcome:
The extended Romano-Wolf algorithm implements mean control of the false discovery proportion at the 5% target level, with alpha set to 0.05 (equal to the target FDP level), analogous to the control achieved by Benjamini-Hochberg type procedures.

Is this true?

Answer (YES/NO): NO